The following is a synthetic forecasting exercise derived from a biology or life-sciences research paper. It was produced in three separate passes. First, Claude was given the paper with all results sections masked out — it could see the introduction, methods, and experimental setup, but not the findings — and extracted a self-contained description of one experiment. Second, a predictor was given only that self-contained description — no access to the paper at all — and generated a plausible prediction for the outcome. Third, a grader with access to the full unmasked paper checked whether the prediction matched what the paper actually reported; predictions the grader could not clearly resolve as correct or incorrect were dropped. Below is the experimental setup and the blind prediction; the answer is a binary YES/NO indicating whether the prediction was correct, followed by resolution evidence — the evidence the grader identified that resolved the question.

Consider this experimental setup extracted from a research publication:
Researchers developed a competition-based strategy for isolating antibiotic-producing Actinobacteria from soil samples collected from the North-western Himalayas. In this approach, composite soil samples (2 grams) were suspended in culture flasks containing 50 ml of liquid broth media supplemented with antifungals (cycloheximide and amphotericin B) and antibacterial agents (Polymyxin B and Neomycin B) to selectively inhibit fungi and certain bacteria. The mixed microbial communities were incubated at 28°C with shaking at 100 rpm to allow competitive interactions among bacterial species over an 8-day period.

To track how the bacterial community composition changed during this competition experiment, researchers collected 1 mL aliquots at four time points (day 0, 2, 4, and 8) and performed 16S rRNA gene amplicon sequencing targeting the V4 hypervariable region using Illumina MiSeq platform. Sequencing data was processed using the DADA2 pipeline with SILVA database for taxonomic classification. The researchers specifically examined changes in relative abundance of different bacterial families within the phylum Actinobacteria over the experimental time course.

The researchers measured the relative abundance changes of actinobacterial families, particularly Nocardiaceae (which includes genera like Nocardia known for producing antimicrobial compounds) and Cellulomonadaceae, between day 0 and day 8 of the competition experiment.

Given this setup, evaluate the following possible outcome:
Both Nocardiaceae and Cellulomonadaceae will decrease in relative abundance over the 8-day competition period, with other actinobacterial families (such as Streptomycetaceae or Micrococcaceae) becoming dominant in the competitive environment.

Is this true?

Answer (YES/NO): NO